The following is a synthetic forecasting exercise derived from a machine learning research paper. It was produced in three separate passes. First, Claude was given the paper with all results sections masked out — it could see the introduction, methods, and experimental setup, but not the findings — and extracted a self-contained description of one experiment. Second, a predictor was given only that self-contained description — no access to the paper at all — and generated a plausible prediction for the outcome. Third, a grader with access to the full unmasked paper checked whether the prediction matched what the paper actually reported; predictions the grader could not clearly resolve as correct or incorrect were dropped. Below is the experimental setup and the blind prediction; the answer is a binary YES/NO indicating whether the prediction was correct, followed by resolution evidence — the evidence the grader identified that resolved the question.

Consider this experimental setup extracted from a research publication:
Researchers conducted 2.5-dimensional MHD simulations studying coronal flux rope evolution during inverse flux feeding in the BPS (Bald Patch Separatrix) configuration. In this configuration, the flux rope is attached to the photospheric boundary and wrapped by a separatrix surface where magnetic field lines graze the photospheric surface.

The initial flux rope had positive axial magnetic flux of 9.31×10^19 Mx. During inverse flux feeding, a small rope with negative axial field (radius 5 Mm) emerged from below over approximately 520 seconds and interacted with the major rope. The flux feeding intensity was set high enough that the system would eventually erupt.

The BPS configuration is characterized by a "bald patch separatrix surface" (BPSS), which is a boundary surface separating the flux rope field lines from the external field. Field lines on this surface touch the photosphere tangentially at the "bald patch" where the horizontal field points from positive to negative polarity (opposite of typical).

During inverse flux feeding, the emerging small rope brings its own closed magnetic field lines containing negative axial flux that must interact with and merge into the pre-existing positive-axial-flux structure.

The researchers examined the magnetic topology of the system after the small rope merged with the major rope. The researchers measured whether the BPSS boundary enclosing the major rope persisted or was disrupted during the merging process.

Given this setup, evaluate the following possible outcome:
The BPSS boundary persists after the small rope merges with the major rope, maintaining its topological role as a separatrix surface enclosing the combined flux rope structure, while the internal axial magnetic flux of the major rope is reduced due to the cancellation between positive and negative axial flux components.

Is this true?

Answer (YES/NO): NO